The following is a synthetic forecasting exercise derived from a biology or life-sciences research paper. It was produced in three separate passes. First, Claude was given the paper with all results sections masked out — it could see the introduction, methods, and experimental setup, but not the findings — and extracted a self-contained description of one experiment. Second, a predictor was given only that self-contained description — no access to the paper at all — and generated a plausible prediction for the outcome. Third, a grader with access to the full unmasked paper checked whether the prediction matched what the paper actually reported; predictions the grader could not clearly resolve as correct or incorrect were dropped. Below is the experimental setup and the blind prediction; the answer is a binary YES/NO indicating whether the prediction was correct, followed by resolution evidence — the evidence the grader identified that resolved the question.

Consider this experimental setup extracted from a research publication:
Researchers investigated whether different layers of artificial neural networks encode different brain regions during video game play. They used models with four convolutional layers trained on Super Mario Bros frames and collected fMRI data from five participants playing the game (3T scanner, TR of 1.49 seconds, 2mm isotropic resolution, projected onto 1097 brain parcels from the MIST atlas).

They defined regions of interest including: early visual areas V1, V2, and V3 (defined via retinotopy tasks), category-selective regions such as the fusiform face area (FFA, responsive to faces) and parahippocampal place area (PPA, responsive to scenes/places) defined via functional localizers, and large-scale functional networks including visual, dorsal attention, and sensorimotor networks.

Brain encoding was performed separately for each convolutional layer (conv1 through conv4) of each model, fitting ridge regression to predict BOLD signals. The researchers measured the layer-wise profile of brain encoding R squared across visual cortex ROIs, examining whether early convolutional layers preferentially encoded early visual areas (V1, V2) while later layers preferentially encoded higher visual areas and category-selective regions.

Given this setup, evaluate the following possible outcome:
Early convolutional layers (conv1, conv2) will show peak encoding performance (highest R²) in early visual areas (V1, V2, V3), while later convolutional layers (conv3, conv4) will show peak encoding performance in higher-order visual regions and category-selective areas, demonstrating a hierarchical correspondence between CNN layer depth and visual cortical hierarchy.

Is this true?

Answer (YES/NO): NO